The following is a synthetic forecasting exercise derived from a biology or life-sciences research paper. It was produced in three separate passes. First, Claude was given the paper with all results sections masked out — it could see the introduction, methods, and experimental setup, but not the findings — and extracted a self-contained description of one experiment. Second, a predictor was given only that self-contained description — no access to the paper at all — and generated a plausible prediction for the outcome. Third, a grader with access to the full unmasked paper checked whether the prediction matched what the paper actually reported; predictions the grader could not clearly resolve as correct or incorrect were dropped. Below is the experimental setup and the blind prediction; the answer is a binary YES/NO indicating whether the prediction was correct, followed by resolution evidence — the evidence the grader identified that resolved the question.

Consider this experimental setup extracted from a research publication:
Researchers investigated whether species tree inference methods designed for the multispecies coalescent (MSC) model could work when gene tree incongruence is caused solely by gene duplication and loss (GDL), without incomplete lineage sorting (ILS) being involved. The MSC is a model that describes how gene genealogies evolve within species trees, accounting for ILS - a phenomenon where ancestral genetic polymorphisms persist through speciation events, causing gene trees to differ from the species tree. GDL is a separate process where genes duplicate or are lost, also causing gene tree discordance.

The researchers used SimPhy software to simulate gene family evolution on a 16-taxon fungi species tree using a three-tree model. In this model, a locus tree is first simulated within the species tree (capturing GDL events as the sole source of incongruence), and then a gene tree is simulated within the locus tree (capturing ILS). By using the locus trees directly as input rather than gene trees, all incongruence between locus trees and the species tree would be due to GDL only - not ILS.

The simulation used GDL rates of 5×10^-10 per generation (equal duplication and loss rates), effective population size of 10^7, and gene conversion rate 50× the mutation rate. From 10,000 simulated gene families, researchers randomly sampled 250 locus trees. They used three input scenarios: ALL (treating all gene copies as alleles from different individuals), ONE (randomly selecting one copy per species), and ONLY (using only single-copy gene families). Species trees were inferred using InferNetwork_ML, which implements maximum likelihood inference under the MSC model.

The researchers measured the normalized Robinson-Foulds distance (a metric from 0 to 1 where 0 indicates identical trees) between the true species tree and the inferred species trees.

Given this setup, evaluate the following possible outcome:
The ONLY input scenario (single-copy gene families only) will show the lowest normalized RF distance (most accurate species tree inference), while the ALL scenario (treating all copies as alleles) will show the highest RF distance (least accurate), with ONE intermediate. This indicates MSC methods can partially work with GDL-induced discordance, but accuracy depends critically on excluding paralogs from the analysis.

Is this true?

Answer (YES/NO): NO